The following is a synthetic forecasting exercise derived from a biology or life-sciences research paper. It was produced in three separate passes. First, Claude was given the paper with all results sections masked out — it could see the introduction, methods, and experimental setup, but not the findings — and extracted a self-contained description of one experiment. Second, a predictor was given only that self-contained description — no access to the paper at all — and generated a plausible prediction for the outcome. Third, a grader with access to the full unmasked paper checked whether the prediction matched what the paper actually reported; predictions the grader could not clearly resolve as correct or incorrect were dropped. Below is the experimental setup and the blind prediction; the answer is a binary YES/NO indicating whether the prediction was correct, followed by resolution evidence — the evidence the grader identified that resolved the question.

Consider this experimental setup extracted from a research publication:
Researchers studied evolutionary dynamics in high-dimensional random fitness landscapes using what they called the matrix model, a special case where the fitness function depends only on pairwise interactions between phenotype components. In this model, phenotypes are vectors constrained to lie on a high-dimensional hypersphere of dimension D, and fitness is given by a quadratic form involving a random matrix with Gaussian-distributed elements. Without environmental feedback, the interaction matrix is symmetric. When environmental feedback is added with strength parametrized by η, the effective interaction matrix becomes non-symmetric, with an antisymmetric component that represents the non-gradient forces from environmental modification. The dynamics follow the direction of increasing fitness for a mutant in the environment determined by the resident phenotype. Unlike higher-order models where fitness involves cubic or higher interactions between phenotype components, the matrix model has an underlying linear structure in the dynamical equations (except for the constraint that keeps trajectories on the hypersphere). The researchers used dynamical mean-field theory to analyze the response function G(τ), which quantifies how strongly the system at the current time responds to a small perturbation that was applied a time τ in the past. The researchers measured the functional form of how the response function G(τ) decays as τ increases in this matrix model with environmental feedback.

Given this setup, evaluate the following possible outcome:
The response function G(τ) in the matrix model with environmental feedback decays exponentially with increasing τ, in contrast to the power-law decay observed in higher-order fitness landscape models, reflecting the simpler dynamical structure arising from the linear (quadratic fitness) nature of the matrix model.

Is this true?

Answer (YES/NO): YES